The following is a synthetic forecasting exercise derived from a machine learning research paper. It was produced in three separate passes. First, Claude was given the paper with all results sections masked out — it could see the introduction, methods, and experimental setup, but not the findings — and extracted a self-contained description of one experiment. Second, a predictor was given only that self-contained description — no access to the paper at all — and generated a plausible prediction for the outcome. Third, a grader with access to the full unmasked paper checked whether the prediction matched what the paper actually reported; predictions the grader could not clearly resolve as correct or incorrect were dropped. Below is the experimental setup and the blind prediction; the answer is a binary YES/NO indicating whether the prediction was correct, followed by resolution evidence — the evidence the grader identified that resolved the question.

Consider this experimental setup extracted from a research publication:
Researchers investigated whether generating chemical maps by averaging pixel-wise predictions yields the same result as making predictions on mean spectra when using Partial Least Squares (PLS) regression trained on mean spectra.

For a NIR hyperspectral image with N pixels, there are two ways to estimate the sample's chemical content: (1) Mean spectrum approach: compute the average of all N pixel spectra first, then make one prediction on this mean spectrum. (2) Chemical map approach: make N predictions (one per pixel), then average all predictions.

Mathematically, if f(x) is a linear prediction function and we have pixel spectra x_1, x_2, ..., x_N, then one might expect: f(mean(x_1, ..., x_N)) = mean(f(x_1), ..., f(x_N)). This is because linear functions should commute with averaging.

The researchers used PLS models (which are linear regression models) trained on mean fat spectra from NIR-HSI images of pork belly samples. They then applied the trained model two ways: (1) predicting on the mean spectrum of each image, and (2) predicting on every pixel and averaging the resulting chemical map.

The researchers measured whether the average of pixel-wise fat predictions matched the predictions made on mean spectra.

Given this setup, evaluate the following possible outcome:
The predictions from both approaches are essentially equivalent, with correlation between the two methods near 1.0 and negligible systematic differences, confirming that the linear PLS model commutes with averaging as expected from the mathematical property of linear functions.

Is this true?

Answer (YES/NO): NO